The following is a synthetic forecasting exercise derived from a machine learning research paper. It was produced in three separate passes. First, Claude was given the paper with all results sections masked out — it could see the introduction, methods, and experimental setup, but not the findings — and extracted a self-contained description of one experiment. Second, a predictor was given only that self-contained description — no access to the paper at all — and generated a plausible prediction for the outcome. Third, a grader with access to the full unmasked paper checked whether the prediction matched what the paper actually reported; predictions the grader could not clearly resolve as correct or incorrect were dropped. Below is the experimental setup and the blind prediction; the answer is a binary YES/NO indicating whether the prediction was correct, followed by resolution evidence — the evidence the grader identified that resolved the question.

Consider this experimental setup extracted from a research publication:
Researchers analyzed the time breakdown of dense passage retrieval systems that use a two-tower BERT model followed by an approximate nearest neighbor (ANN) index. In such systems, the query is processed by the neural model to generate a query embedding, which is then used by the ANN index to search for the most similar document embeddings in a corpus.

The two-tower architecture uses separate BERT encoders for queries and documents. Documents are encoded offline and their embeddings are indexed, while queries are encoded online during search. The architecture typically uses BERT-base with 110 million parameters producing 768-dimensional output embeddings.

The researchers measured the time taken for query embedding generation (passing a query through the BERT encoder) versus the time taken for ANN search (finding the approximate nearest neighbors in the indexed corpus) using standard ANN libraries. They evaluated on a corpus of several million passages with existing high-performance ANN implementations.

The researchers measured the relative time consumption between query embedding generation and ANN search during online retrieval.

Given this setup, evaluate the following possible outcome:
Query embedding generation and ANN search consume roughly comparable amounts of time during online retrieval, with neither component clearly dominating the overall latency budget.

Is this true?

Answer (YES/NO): NO